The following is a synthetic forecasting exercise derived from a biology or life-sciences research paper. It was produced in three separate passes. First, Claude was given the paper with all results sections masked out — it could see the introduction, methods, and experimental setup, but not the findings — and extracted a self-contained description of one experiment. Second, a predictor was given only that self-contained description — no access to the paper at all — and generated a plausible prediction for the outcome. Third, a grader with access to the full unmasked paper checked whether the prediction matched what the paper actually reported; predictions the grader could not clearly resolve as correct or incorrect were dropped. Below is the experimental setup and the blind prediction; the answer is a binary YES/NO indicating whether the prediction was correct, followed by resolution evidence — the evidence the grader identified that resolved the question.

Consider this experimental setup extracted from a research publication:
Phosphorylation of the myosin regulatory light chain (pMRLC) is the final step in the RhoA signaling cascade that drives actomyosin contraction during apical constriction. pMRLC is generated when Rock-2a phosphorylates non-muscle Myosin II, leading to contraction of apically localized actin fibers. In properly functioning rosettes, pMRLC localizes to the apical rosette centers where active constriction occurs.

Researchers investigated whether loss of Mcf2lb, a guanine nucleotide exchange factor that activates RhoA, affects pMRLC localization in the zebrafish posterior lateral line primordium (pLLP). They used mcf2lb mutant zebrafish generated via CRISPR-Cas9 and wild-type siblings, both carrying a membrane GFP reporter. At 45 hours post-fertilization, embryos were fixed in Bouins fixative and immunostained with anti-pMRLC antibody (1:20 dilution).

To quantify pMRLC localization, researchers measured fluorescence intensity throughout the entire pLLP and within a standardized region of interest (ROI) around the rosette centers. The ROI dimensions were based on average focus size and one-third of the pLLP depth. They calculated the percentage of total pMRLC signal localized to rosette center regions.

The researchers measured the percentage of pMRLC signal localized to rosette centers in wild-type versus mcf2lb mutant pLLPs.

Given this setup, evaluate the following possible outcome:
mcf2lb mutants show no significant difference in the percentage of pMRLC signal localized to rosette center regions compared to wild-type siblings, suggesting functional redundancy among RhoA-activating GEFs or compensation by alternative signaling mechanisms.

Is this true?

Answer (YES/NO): NO